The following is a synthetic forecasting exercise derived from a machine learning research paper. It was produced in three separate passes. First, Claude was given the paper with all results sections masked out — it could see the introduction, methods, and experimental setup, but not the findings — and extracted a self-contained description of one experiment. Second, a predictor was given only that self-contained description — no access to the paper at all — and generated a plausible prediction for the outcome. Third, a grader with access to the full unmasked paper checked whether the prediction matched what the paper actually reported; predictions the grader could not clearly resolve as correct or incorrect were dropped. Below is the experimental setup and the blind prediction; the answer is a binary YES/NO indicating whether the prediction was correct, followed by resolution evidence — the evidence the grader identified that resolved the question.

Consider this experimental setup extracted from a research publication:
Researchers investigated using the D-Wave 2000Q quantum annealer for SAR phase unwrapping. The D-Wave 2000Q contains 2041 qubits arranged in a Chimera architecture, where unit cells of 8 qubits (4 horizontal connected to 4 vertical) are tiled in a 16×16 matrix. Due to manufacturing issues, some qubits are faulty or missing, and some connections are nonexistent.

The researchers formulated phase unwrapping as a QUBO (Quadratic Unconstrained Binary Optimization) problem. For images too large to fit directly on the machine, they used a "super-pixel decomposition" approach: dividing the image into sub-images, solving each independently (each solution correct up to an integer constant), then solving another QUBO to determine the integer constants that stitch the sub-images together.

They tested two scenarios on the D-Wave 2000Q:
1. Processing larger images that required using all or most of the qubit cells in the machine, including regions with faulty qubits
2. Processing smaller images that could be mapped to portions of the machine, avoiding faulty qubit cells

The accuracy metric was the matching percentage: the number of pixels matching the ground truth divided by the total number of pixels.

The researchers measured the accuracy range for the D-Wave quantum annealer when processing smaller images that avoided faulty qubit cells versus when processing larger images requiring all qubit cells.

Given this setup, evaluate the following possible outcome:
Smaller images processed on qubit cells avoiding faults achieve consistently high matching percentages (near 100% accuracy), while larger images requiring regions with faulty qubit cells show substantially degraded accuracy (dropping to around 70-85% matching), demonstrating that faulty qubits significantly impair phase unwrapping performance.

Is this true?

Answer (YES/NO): NO